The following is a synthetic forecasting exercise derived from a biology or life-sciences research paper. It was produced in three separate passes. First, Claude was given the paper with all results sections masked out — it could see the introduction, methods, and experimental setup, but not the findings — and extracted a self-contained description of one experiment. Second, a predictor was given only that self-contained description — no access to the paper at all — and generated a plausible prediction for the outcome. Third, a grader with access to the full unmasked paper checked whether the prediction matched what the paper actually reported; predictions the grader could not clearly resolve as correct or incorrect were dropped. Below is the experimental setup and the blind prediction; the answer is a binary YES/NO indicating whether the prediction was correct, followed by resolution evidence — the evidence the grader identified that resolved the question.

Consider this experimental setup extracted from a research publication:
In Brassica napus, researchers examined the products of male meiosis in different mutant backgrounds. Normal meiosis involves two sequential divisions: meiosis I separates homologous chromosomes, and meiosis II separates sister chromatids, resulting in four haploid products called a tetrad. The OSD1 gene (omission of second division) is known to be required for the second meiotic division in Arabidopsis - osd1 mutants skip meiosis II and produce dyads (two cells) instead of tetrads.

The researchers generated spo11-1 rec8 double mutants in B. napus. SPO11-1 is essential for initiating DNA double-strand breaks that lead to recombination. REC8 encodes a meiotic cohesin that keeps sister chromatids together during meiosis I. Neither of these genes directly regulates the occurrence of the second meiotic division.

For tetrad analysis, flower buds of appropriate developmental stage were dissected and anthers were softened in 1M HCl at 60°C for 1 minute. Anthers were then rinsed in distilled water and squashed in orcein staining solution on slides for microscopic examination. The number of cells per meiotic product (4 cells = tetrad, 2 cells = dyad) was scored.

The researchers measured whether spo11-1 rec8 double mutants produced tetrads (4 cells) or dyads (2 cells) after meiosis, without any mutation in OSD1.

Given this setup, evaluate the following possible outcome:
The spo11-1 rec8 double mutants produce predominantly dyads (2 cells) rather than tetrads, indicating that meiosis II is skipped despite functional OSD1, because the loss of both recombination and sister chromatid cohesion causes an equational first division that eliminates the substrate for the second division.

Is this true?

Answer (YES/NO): YES